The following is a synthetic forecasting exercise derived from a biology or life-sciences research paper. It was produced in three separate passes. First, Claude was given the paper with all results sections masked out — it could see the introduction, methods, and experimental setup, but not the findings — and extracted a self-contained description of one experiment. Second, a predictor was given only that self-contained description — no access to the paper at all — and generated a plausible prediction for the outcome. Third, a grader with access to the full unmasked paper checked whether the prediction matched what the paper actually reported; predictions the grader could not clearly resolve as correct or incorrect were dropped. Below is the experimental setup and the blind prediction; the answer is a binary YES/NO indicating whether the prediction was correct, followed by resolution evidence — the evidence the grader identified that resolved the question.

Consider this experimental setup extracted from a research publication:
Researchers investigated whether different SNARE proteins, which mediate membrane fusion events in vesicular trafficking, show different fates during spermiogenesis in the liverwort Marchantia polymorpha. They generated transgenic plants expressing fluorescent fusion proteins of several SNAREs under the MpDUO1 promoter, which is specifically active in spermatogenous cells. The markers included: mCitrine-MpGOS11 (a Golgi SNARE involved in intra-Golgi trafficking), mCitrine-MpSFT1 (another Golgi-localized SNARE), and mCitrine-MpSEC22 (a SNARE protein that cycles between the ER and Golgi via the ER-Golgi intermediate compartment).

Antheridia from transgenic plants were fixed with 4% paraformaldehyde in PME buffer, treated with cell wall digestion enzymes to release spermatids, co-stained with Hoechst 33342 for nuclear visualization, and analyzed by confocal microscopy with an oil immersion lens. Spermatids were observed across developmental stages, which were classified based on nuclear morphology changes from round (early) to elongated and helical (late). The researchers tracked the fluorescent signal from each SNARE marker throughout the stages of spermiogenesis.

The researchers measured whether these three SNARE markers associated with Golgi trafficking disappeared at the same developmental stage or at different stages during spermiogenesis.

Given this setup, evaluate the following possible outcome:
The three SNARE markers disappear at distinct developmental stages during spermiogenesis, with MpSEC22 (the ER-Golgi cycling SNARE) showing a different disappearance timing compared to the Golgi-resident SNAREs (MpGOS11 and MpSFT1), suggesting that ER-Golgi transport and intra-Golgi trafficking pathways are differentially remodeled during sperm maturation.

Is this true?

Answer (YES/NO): YES